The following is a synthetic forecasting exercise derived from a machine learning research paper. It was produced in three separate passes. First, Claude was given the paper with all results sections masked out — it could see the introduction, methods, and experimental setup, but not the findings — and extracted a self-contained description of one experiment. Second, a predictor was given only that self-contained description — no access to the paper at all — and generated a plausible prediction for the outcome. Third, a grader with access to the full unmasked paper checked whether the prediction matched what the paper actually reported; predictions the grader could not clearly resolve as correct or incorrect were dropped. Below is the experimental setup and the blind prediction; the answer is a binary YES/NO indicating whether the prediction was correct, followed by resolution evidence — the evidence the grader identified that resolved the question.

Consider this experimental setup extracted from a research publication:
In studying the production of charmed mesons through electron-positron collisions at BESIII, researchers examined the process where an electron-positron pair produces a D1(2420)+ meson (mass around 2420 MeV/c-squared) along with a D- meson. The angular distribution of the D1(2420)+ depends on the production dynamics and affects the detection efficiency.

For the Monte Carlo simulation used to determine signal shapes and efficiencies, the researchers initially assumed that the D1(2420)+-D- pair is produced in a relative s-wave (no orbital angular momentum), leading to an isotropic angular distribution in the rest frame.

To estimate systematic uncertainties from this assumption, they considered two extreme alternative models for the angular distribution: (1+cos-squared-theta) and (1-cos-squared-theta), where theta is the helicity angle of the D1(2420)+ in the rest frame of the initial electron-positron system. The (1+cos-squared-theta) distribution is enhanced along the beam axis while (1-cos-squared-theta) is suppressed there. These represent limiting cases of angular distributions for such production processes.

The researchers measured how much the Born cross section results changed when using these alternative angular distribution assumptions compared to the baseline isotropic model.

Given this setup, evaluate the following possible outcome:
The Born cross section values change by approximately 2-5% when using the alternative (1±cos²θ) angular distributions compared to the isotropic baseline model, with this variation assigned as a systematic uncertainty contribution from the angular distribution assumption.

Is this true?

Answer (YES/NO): NO